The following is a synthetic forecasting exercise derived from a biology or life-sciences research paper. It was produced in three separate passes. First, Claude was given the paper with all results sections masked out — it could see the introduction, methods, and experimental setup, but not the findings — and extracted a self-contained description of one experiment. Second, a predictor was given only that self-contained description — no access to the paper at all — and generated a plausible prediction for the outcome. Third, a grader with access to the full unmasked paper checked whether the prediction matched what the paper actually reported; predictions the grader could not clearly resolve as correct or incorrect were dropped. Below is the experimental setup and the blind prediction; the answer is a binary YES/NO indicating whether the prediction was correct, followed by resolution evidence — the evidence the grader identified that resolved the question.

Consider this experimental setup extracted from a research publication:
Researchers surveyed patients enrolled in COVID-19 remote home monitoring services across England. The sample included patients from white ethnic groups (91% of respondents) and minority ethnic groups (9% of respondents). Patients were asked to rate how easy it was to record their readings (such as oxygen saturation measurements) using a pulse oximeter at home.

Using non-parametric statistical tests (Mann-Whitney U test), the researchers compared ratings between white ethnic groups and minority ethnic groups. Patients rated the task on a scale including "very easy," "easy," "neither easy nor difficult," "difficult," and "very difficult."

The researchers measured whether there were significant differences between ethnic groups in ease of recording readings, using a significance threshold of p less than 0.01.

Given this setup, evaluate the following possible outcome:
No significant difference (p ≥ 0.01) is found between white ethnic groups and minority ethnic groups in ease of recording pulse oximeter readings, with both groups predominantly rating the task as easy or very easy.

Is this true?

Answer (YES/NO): NO